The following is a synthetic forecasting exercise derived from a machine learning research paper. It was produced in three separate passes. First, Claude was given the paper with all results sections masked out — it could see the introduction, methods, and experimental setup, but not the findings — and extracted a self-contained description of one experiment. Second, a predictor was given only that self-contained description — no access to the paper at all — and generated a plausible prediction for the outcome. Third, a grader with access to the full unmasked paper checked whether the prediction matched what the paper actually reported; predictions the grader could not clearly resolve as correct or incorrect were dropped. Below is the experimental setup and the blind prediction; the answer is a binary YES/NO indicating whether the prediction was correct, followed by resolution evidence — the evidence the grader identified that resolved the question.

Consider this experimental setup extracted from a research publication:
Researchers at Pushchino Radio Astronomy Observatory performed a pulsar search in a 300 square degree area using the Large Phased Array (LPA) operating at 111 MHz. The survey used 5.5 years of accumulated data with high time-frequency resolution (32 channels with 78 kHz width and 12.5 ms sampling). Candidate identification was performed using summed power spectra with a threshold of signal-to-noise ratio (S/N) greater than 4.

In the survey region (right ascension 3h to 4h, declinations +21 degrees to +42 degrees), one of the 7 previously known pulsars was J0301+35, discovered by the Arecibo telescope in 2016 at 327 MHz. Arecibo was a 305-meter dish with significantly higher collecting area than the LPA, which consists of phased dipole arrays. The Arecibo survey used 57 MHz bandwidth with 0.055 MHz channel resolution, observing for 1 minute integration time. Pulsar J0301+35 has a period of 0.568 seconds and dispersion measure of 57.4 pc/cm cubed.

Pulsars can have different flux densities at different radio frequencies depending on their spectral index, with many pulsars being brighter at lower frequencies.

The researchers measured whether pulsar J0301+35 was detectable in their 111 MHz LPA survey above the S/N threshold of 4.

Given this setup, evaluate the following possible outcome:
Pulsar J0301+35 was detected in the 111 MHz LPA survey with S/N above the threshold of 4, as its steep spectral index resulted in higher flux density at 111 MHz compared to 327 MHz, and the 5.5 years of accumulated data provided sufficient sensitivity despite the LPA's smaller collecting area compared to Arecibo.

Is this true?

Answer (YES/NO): NO